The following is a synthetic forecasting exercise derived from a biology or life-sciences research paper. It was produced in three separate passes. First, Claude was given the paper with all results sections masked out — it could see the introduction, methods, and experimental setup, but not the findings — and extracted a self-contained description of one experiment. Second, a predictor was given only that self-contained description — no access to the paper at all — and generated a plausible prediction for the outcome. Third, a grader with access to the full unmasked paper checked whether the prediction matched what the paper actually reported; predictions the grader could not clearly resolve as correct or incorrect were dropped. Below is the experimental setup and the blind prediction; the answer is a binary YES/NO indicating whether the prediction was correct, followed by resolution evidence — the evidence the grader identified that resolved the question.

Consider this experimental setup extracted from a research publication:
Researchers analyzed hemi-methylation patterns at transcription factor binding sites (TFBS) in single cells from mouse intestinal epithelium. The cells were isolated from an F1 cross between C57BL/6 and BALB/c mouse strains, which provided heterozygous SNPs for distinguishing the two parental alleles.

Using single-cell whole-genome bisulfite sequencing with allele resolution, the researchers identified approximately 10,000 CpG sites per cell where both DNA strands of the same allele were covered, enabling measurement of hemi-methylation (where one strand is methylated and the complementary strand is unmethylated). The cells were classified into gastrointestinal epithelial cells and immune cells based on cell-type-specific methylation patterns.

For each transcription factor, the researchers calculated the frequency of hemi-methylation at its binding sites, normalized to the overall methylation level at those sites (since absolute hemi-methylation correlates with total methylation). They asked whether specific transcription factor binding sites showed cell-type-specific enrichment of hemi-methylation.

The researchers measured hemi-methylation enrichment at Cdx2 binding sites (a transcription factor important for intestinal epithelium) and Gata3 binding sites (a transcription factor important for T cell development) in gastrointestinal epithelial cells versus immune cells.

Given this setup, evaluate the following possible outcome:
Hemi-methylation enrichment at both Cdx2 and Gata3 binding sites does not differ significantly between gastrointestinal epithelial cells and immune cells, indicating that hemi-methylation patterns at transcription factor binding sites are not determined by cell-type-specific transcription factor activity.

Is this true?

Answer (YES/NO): NO